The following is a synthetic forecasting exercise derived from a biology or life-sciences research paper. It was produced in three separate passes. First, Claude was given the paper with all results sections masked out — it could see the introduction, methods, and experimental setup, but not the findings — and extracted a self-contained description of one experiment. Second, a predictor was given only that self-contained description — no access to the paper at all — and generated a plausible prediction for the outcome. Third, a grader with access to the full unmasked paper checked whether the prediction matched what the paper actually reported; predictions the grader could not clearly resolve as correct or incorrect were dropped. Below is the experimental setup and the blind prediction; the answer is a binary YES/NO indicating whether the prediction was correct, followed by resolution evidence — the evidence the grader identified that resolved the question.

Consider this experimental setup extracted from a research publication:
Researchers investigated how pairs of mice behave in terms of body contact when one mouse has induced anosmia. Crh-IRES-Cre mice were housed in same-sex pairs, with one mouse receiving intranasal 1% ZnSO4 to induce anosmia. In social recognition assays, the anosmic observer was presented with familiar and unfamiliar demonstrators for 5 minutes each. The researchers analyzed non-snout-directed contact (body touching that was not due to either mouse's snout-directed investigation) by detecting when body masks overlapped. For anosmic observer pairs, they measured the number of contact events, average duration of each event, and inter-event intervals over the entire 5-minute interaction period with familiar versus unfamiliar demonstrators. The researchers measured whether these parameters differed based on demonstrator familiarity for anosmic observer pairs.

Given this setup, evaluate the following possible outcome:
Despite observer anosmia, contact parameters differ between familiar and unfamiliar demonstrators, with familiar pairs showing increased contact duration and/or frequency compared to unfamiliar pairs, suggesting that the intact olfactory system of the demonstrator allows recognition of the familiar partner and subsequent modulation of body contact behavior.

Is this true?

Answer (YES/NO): NO